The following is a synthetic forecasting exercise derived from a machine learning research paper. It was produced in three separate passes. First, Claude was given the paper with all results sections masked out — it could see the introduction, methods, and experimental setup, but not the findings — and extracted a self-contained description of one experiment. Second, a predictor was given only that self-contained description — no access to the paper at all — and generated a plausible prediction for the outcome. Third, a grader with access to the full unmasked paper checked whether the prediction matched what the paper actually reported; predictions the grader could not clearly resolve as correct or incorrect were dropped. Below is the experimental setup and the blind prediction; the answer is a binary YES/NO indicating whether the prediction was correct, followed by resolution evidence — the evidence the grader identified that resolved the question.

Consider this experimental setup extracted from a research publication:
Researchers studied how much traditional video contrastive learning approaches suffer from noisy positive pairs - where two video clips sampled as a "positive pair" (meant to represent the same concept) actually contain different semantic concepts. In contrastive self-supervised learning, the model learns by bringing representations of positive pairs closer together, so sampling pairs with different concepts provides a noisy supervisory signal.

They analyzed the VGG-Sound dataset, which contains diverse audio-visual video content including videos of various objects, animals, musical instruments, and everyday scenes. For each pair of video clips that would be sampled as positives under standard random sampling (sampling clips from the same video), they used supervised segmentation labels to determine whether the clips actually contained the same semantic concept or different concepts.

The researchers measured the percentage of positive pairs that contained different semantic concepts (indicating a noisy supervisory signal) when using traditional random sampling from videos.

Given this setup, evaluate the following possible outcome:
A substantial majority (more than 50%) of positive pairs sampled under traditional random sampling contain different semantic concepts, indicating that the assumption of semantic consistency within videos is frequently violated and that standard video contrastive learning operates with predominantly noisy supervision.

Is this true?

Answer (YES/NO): NO